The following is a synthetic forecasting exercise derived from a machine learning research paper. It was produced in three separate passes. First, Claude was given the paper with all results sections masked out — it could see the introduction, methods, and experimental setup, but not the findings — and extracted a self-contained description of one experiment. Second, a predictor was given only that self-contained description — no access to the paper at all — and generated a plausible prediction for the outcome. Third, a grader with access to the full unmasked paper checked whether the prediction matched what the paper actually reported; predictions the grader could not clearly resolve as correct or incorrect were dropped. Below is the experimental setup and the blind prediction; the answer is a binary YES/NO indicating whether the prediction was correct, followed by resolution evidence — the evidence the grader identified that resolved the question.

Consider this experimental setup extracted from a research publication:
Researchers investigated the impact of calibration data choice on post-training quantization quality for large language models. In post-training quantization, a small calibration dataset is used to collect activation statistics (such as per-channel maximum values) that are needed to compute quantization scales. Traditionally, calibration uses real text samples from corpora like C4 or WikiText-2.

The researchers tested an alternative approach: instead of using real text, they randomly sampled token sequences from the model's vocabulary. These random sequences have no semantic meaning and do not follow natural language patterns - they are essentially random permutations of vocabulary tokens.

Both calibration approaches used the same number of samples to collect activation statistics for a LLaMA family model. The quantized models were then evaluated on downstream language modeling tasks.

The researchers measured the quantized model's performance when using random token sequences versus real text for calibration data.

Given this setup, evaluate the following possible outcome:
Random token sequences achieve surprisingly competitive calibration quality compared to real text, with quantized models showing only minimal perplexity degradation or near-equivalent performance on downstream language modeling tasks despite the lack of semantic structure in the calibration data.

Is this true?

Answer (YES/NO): YES